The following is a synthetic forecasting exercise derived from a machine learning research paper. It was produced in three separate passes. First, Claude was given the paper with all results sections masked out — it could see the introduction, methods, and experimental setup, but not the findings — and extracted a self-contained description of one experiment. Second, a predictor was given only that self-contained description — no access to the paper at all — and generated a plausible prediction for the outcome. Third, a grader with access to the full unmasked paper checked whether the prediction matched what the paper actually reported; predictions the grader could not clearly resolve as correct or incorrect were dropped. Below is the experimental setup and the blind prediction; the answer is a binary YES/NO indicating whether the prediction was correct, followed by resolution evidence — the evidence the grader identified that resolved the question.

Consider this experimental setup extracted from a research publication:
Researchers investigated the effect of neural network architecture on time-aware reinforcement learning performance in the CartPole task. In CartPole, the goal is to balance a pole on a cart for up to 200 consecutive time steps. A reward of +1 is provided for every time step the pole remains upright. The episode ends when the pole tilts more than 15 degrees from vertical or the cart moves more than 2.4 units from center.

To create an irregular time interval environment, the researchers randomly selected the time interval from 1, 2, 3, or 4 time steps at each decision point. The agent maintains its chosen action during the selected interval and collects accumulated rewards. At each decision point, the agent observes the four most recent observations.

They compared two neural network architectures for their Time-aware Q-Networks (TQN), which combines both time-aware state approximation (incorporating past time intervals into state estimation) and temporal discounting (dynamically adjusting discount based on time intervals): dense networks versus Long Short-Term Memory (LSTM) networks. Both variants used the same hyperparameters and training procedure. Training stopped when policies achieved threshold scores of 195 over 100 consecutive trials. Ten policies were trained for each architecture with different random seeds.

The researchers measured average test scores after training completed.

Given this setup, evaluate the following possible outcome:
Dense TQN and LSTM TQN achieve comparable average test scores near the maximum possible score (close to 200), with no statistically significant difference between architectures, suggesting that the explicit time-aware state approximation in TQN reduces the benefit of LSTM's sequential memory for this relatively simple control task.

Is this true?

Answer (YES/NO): NO